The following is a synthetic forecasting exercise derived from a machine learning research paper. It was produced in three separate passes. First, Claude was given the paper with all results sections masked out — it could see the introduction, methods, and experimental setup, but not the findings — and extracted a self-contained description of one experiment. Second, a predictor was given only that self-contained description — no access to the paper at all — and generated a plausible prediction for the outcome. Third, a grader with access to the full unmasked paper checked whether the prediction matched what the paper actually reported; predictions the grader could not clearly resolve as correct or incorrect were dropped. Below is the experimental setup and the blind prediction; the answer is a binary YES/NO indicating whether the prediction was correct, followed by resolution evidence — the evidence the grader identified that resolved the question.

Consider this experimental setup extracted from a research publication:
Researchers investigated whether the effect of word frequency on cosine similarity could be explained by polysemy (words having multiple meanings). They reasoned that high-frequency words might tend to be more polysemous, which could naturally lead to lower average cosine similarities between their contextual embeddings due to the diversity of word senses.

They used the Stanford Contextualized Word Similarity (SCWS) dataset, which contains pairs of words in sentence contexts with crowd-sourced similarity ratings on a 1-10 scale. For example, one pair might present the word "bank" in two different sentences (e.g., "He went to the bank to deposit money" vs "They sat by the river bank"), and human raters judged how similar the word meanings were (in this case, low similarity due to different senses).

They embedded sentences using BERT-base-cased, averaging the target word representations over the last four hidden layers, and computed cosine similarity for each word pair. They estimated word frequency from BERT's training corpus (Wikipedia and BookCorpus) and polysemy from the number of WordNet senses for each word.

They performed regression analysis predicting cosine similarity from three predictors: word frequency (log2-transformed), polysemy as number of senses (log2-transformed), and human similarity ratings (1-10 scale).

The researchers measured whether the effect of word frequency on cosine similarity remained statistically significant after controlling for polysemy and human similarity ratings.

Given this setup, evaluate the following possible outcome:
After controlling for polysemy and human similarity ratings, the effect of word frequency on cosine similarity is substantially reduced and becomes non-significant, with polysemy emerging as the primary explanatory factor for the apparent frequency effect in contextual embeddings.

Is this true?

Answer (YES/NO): NO